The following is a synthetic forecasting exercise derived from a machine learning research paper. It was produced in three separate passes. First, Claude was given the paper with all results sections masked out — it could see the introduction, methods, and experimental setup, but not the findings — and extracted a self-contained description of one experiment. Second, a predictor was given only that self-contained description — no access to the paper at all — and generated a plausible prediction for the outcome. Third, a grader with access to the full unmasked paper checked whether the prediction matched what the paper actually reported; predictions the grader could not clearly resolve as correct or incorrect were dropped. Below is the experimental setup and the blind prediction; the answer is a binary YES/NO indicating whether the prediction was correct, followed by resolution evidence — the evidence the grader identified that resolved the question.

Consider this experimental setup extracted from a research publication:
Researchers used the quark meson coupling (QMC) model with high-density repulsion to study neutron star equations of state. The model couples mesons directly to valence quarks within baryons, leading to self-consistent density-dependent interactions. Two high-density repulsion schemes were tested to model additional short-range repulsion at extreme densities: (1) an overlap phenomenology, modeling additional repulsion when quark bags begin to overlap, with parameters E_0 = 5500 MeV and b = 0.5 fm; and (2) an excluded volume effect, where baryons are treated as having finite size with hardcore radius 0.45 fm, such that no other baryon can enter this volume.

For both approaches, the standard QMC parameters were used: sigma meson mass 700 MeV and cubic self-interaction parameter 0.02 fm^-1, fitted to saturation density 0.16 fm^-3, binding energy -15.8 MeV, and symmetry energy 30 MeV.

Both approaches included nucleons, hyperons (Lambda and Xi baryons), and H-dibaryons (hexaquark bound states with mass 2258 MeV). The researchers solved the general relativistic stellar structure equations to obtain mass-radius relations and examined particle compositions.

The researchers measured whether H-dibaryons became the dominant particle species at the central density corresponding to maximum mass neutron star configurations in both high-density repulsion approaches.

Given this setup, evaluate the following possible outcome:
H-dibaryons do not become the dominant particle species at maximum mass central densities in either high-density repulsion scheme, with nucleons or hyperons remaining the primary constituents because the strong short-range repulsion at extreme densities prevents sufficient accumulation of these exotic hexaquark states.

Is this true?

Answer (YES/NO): NO